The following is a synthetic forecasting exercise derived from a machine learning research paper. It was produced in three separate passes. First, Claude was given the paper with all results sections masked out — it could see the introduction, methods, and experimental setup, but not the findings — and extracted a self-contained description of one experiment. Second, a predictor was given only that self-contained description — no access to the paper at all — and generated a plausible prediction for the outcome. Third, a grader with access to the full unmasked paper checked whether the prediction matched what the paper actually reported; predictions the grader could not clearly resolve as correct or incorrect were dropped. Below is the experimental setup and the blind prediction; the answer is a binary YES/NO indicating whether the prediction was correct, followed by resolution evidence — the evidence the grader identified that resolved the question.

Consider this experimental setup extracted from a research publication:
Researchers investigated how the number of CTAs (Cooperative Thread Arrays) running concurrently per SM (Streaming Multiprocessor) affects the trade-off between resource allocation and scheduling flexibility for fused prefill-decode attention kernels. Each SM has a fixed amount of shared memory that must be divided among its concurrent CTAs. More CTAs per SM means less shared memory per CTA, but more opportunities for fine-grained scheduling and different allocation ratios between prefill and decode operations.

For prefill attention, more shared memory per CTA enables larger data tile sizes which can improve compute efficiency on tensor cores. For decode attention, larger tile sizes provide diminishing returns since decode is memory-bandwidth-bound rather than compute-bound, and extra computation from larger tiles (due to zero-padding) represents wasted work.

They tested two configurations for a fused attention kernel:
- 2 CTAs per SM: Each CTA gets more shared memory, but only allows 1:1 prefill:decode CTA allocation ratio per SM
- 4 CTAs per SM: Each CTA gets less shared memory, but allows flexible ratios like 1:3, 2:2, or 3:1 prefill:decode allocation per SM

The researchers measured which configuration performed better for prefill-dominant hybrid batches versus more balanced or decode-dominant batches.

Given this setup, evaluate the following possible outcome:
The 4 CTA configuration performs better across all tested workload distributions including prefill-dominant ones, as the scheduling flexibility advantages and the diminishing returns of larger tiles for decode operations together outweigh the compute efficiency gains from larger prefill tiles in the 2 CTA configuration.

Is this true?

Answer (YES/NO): NO